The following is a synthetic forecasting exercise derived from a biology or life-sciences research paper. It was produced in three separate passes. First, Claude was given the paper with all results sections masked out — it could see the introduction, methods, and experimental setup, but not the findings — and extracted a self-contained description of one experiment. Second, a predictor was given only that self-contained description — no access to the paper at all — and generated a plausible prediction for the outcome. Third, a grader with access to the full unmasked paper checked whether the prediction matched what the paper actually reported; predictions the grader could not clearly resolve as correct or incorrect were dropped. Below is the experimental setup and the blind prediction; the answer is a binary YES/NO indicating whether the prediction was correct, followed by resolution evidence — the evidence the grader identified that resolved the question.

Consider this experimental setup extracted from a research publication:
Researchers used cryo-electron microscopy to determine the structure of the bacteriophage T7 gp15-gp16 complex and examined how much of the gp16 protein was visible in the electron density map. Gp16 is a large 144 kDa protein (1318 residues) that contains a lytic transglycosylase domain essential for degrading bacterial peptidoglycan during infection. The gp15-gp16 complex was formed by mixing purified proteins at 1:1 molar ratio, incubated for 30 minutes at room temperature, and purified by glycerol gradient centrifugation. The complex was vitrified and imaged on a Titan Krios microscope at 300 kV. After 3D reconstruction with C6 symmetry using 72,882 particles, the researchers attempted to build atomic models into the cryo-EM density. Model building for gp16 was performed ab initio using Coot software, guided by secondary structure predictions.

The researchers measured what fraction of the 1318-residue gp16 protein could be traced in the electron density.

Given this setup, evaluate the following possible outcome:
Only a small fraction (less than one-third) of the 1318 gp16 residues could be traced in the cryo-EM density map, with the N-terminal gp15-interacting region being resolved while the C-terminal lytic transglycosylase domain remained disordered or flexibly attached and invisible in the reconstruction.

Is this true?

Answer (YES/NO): NO